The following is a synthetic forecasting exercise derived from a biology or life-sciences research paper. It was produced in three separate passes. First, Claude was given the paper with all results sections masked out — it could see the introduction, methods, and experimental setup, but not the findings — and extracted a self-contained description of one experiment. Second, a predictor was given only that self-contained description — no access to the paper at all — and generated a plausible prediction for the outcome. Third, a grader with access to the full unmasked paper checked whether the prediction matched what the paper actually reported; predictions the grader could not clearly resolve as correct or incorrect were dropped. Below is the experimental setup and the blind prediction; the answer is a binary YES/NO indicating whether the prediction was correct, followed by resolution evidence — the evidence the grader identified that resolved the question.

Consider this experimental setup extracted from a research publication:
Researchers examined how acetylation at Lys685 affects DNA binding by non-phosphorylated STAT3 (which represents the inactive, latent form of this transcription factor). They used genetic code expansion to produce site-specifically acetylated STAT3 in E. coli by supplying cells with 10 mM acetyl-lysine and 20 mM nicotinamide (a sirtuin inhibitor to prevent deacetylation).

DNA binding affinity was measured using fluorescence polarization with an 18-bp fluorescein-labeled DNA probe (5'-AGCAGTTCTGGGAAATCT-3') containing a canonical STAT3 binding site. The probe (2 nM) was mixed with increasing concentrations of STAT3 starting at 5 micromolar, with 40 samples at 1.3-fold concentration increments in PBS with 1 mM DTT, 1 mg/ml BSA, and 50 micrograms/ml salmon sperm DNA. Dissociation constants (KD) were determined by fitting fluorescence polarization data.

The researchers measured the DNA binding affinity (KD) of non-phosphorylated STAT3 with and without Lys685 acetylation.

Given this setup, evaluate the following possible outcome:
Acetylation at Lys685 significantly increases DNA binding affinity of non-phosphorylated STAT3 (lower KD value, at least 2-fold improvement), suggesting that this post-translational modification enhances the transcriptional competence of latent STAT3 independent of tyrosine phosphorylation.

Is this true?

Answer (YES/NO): NO